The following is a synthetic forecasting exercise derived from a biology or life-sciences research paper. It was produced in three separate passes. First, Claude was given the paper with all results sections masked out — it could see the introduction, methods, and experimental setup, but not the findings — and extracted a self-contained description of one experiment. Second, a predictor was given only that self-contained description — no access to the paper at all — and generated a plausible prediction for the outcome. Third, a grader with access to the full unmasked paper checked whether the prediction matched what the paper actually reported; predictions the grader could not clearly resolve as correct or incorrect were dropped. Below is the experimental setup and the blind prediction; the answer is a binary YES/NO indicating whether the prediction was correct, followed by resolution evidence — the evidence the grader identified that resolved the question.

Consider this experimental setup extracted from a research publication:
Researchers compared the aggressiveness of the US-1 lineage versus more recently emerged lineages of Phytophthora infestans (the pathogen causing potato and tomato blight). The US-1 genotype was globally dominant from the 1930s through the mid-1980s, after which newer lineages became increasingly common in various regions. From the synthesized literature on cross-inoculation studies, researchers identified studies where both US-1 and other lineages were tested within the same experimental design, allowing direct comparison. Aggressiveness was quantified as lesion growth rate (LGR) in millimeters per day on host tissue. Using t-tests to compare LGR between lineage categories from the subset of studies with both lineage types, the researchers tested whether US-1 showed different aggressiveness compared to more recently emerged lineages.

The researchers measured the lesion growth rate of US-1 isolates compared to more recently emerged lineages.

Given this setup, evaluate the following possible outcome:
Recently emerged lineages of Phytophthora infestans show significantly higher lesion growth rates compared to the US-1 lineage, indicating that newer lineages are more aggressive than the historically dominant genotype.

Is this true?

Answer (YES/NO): NO